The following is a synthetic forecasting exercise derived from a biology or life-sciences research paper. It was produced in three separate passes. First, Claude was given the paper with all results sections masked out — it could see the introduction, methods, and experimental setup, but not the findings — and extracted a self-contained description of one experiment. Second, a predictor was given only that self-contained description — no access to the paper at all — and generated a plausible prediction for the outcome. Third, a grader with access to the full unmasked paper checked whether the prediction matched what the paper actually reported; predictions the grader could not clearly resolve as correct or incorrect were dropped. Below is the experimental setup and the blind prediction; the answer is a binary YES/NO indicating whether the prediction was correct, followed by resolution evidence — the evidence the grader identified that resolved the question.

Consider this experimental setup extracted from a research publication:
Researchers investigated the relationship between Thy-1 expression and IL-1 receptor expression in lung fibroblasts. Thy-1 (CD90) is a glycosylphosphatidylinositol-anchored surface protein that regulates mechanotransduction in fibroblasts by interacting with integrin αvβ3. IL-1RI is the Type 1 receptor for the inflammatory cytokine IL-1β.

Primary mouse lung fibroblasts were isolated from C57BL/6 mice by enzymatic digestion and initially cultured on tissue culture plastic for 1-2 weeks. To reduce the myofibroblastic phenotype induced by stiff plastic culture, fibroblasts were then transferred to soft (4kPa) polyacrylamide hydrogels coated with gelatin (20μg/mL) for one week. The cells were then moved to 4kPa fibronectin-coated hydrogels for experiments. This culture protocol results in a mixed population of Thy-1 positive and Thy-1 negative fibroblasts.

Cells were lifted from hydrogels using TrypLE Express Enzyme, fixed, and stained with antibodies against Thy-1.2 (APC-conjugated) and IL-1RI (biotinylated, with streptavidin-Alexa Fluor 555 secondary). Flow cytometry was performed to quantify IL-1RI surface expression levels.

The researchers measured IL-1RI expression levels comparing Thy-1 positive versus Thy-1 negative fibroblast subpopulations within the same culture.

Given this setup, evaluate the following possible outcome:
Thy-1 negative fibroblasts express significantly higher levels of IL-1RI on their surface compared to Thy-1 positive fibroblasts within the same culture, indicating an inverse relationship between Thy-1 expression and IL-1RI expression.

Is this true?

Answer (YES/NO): YES